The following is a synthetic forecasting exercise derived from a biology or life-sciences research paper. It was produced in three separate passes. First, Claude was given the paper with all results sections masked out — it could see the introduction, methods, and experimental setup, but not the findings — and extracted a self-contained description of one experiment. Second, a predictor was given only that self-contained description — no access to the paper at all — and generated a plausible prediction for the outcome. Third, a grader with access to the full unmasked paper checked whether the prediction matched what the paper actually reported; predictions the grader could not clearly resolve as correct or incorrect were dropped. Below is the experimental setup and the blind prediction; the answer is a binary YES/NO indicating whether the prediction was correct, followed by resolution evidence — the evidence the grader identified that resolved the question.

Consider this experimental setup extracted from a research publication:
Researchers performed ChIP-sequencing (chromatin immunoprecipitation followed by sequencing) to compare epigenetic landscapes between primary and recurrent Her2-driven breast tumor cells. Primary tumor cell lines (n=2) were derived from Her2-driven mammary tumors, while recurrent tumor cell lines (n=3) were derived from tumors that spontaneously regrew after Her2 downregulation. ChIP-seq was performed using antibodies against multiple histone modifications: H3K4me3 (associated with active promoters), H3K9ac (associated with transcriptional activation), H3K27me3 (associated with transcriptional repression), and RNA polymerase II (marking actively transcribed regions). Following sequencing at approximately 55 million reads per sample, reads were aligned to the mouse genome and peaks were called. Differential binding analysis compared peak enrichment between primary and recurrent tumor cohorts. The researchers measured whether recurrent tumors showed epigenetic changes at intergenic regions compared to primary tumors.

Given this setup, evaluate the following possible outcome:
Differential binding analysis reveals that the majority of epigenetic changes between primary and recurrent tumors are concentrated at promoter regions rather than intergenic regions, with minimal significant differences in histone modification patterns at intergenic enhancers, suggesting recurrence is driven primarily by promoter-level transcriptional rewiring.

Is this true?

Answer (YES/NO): NO